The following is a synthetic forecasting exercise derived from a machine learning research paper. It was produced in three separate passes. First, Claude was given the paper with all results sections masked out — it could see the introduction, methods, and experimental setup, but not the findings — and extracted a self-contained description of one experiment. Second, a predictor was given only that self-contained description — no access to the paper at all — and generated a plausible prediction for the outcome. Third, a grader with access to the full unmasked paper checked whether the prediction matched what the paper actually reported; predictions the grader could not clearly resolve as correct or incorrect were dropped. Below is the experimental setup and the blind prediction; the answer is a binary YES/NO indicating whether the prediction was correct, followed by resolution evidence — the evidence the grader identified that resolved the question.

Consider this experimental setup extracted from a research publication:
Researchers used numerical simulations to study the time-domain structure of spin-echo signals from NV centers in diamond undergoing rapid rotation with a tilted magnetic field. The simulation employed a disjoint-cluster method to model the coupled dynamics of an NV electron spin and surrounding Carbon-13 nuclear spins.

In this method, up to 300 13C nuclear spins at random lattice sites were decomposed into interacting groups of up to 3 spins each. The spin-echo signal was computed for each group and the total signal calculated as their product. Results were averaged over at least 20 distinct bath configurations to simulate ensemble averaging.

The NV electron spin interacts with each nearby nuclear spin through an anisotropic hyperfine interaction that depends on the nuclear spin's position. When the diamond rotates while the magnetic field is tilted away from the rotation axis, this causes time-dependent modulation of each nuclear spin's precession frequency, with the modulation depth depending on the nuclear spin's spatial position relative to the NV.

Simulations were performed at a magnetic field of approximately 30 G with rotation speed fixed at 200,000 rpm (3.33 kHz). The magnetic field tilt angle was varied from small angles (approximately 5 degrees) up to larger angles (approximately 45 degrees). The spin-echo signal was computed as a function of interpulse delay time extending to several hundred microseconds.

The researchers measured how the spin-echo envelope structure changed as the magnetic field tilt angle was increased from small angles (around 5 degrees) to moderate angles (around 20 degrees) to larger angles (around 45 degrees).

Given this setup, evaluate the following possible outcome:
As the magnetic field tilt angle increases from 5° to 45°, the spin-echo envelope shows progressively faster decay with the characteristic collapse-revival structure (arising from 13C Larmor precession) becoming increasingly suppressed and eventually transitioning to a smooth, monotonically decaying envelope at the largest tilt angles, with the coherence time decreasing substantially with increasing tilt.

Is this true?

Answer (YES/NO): NO